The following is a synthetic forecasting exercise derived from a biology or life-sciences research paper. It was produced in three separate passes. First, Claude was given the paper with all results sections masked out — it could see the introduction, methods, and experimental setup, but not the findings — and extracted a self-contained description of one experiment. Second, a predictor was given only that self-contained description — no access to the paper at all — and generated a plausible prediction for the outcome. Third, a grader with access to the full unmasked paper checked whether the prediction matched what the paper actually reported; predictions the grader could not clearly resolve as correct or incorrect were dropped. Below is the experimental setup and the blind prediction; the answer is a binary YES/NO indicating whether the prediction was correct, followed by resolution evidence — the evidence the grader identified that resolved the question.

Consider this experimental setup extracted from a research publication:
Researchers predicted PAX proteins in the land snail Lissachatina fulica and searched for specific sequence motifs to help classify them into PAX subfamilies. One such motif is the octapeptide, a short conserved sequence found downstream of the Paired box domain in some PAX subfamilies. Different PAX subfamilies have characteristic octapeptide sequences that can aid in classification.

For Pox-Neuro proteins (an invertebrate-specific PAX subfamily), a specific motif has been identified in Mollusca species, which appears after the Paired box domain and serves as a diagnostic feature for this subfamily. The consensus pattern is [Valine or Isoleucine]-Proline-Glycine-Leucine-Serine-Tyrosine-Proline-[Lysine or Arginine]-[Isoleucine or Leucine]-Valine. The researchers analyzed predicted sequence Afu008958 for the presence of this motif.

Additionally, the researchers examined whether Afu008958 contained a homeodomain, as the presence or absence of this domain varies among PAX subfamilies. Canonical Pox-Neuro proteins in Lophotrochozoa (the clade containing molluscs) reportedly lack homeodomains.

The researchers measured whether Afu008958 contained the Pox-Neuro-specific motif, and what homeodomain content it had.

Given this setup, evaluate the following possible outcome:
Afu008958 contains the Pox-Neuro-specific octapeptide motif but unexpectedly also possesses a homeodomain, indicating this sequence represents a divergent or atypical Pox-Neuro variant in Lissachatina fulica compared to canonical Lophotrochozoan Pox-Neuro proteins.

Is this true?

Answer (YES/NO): YES